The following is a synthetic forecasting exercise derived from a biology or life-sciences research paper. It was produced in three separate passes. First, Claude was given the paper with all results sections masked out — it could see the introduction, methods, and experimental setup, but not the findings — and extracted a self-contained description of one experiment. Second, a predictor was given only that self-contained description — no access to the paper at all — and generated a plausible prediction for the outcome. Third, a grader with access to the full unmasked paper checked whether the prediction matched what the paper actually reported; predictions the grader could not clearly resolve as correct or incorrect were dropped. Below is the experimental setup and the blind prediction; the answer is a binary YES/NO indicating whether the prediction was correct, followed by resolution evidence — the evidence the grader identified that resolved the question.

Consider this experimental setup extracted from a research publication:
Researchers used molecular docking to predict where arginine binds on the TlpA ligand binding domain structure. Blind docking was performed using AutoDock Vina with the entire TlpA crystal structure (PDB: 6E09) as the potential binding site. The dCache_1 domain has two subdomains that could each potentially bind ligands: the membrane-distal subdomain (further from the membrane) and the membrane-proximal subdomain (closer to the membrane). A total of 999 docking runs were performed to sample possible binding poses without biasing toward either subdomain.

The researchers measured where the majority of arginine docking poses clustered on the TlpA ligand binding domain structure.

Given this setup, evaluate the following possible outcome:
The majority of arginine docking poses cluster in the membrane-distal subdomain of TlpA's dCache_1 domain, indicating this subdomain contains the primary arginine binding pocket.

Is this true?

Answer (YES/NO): YES